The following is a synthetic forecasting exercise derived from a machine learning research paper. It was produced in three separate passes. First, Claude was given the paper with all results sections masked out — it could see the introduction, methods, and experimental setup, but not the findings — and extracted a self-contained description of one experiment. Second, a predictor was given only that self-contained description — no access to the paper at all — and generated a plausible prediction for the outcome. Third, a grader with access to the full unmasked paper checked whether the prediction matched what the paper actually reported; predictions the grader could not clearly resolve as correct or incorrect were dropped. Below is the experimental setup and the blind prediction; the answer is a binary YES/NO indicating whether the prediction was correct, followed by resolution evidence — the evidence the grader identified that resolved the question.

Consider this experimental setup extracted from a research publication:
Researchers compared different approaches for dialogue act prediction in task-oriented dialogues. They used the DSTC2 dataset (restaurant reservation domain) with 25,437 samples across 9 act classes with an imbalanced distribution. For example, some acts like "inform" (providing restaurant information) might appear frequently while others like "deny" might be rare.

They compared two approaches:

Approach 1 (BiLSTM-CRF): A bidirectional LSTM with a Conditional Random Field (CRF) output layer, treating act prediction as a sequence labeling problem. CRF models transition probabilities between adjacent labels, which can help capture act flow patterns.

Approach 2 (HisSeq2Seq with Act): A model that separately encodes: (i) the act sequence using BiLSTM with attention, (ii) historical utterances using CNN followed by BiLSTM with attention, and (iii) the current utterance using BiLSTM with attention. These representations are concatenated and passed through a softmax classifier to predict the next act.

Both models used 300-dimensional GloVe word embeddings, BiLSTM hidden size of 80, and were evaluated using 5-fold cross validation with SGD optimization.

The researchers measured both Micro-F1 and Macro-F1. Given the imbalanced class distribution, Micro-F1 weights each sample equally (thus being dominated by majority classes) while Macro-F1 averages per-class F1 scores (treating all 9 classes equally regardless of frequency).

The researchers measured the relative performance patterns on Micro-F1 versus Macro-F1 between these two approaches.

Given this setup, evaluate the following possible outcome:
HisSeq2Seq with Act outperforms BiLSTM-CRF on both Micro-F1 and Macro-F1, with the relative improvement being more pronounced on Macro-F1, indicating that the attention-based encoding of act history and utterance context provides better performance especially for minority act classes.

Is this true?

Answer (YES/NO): NO